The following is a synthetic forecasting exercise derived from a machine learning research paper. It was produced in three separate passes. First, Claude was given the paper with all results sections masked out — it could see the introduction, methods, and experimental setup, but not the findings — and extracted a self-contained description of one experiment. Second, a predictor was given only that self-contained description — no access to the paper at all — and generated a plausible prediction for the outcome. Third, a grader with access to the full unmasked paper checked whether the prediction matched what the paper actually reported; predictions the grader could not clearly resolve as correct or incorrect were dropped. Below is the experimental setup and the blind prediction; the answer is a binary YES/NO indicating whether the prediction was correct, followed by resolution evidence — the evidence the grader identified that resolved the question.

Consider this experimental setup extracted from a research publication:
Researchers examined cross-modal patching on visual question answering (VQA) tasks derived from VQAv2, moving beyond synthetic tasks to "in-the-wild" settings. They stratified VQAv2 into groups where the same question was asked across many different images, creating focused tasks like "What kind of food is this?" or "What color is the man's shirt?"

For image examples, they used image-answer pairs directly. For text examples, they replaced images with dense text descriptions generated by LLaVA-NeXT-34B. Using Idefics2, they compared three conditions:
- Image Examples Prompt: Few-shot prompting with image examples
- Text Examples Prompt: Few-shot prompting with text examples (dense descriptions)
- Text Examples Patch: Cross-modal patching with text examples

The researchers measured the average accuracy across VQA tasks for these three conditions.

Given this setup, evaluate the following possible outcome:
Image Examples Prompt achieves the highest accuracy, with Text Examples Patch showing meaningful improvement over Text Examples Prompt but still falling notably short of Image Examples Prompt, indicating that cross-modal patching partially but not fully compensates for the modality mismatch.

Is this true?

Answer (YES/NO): NO